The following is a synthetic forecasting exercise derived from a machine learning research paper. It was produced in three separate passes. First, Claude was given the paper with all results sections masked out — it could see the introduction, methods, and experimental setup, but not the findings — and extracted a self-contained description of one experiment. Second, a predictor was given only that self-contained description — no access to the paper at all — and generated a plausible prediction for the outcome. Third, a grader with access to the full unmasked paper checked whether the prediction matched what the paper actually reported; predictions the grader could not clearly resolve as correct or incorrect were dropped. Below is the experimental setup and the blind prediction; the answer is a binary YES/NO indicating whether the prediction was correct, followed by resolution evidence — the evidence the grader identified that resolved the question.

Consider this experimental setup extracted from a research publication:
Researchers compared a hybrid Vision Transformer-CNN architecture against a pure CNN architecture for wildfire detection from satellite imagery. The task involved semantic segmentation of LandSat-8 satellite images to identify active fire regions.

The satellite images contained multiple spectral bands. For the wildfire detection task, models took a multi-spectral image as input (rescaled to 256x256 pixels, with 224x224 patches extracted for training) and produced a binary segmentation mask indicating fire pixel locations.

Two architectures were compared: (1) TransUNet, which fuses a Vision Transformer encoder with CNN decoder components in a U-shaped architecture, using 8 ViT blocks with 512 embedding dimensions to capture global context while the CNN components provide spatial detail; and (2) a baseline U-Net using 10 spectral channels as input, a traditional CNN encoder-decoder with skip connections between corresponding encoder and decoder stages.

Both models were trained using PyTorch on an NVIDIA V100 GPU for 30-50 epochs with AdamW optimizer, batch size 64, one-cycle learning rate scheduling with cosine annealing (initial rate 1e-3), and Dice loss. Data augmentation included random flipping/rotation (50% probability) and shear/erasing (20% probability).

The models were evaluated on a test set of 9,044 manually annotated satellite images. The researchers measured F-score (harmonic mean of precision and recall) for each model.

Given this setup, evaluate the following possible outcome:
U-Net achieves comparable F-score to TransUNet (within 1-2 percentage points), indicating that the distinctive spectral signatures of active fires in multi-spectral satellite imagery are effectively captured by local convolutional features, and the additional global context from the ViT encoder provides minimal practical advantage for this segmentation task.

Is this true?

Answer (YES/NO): NO